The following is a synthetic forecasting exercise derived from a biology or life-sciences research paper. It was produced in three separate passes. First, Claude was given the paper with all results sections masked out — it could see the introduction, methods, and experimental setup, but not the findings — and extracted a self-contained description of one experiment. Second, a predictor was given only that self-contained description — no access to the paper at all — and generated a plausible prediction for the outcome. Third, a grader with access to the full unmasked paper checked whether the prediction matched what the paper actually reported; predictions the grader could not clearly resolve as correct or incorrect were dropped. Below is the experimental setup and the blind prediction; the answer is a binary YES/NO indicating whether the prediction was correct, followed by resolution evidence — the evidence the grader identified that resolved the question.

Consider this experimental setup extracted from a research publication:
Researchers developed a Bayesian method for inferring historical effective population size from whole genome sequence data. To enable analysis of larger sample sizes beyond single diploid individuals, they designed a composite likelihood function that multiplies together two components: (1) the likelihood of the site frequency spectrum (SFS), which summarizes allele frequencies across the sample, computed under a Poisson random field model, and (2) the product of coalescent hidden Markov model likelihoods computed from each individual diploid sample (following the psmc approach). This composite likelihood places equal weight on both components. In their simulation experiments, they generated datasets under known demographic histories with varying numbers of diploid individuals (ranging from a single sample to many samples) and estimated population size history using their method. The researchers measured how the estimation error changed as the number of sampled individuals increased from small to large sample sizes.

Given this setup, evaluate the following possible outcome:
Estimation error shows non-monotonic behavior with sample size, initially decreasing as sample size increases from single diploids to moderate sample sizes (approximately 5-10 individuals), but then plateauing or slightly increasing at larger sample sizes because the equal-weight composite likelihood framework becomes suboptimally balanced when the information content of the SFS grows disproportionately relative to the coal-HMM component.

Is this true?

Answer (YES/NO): NO